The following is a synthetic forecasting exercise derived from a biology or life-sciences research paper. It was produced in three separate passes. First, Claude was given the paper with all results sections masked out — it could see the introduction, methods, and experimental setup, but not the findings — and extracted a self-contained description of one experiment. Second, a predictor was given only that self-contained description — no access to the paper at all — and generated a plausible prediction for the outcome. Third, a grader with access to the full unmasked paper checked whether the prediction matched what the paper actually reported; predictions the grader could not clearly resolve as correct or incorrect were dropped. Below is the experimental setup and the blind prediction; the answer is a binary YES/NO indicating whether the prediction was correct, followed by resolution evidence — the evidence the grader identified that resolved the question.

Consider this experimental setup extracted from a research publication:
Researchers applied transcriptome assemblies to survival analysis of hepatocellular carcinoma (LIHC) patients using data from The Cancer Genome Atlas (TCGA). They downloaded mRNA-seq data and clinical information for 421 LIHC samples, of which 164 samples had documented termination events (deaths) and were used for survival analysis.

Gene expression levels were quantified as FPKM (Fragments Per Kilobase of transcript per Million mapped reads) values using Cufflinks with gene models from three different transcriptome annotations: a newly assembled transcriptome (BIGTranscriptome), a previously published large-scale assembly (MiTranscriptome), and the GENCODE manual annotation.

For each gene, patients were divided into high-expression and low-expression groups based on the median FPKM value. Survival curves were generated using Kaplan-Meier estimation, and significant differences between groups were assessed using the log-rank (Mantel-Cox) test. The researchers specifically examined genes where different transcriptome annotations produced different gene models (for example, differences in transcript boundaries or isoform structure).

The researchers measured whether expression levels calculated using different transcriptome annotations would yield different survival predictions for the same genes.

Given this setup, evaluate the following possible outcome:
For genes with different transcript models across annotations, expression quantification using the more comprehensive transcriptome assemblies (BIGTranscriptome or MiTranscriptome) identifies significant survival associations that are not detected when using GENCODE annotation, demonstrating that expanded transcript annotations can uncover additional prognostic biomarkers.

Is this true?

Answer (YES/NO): NO